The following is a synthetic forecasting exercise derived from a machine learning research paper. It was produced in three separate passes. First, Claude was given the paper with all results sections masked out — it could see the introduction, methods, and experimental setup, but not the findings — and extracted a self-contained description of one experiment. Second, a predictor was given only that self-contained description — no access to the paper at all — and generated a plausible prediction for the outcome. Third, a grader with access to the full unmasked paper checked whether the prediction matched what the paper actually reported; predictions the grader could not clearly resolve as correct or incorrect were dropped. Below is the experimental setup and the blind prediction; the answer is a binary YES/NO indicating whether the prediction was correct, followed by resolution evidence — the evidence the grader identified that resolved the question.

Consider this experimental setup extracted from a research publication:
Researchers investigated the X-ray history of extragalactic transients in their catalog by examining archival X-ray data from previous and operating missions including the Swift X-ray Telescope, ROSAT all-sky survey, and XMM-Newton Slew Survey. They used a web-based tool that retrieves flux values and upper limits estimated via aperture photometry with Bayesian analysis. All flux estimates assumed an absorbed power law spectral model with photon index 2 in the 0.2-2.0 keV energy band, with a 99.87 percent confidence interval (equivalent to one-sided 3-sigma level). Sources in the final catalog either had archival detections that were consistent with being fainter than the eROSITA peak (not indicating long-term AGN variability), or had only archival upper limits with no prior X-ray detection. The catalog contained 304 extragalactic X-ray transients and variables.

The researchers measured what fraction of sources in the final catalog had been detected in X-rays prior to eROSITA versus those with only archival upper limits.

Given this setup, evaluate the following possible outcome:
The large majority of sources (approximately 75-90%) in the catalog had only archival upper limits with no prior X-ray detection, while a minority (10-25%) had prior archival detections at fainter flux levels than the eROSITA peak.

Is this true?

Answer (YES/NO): NO